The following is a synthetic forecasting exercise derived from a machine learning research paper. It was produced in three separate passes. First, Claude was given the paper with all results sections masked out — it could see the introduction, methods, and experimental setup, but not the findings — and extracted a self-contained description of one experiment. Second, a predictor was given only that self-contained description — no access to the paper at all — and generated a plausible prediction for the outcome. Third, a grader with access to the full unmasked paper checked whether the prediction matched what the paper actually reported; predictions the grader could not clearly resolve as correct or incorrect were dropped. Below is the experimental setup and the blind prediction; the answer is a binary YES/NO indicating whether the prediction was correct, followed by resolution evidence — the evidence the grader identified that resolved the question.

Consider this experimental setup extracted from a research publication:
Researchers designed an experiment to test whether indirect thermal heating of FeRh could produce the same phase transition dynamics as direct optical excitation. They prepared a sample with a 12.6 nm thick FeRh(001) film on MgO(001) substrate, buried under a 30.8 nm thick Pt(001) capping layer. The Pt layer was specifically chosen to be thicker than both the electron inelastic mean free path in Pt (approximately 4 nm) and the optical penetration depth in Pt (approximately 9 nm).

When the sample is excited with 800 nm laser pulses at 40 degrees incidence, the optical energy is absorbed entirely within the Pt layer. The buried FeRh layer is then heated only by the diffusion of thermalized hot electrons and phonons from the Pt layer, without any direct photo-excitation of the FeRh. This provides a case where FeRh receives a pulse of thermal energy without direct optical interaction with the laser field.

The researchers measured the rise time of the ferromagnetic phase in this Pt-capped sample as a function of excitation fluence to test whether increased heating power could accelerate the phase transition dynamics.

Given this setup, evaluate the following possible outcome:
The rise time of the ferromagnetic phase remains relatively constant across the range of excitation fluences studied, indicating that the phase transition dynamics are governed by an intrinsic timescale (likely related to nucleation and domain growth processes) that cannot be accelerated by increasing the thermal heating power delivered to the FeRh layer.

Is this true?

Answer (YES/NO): YES